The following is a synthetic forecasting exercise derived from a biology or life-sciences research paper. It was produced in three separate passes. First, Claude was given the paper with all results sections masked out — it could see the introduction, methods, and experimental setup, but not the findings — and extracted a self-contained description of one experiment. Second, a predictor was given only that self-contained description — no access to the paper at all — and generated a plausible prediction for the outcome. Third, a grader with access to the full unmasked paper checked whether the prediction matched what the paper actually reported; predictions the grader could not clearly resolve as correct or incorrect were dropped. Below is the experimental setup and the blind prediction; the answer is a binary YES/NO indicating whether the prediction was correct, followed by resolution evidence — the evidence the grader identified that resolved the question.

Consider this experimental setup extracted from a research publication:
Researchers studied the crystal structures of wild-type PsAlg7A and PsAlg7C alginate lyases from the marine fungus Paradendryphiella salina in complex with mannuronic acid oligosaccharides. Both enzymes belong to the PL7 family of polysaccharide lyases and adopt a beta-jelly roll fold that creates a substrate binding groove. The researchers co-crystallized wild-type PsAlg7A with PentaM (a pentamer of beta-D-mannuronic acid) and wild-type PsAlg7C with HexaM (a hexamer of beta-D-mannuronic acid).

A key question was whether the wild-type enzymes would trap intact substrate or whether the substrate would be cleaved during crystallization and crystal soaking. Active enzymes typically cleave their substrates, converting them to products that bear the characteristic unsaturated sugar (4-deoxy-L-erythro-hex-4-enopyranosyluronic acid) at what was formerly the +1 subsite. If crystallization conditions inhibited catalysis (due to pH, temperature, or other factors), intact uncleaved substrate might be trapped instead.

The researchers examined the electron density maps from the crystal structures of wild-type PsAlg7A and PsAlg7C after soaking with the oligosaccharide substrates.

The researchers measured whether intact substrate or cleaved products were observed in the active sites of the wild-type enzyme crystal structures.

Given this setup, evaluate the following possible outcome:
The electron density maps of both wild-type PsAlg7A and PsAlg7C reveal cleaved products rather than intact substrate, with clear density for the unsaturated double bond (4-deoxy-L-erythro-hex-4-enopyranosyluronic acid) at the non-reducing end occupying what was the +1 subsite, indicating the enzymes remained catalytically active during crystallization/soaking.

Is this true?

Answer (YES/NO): NO